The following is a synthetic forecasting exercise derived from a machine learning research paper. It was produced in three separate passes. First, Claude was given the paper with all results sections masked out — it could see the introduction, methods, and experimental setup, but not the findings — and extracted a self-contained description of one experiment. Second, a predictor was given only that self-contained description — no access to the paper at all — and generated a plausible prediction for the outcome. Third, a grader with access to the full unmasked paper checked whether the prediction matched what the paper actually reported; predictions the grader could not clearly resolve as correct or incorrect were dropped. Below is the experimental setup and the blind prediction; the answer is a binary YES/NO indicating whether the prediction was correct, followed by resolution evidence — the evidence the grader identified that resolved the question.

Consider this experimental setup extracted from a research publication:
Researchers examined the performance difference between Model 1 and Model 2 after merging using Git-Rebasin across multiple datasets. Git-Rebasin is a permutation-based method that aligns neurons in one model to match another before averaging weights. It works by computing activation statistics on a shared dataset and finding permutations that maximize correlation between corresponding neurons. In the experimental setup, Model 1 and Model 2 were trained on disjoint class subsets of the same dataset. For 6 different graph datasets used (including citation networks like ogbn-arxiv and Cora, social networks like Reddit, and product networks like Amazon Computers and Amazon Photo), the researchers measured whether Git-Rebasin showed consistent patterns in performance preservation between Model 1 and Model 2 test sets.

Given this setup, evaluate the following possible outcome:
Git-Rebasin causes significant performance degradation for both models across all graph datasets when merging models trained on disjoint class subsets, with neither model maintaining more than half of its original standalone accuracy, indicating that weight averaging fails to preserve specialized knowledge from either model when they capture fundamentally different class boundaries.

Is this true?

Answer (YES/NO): NO